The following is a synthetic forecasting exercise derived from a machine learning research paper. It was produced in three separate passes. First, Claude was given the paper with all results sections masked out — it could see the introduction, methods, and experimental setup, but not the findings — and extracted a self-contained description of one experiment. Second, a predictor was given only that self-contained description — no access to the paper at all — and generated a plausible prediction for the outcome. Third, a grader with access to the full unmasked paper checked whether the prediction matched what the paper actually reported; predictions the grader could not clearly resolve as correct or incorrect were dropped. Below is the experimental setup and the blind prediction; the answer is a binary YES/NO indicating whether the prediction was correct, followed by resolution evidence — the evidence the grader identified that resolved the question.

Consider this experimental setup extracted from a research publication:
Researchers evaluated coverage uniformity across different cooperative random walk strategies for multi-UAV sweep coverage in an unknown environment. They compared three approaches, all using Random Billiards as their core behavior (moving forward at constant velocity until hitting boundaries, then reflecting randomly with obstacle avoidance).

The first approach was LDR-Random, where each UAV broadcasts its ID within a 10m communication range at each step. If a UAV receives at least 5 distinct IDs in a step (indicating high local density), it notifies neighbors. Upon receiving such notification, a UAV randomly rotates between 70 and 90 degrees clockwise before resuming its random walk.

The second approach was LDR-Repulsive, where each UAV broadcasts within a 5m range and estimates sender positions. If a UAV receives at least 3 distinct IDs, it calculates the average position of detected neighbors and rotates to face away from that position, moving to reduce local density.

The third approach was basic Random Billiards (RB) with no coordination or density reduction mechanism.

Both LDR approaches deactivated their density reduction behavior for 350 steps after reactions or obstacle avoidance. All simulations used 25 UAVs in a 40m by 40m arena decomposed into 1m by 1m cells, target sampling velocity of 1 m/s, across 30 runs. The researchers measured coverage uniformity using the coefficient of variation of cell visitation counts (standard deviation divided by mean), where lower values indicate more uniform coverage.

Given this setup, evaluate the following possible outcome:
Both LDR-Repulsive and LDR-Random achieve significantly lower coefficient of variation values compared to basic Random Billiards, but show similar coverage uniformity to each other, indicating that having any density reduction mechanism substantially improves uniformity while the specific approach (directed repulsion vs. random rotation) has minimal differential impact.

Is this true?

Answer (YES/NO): NO